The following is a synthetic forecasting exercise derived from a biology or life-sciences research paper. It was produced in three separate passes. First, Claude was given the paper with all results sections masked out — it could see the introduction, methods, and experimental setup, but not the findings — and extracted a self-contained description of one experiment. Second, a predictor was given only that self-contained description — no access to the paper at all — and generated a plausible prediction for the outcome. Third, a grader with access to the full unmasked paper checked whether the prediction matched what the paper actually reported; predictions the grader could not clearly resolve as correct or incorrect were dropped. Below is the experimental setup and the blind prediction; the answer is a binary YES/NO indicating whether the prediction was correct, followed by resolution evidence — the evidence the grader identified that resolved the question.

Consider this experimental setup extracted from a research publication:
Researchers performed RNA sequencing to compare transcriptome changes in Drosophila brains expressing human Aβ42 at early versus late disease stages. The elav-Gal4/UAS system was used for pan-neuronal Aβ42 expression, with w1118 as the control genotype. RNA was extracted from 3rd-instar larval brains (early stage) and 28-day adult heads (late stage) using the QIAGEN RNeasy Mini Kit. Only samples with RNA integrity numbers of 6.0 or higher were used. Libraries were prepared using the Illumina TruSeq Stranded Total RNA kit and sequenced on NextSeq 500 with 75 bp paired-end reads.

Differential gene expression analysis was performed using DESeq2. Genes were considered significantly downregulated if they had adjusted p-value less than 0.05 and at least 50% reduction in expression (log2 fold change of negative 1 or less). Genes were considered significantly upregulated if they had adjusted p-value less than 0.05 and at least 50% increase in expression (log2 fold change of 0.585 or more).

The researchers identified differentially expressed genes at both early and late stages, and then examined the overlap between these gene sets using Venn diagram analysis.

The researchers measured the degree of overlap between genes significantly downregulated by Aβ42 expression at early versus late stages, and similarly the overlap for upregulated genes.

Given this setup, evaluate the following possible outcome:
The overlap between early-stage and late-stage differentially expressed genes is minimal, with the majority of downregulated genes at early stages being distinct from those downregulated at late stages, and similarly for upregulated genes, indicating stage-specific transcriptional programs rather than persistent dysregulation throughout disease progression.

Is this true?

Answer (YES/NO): YES